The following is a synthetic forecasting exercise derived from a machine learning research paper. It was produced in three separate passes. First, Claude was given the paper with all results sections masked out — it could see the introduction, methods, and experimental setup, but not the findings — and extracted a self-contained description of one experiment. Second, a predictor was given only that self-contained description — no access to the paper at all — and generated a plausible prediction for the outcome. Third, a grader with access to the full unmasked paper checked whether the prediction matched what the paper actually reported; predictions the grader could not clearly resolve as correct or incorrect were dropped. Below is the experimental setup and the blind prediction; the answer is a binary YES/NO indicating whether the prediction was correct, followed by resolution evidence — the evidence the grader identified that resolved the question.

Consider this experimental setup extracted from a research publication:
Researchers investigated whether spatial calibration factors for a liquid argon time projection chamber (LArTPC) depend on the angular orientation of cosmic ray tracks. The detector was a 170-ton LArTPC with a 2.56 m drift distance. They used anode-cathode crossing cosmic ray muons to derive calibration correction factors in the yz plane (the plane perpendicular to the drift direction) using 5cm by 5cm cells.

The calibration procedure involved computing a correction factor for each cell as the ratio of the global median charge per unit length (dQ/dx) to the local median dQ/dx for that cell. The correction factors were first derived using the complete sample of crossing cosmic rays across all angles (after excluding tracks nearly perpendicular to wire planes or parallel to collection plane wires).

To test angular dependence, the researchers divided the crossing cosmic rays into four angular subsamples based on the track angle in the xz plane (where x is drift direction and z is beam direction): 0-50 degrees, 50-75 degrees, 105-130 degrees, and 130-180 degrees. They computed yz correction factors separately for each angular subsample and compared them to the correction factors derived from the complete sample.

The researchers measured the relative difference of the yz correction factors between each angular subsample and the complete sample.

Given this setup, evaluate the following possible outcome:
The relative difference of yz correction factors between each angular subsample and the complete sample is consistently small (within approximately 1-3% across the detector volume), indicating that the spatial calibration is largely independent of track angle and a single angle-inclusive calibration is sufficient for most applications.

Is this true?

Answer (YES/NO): YES